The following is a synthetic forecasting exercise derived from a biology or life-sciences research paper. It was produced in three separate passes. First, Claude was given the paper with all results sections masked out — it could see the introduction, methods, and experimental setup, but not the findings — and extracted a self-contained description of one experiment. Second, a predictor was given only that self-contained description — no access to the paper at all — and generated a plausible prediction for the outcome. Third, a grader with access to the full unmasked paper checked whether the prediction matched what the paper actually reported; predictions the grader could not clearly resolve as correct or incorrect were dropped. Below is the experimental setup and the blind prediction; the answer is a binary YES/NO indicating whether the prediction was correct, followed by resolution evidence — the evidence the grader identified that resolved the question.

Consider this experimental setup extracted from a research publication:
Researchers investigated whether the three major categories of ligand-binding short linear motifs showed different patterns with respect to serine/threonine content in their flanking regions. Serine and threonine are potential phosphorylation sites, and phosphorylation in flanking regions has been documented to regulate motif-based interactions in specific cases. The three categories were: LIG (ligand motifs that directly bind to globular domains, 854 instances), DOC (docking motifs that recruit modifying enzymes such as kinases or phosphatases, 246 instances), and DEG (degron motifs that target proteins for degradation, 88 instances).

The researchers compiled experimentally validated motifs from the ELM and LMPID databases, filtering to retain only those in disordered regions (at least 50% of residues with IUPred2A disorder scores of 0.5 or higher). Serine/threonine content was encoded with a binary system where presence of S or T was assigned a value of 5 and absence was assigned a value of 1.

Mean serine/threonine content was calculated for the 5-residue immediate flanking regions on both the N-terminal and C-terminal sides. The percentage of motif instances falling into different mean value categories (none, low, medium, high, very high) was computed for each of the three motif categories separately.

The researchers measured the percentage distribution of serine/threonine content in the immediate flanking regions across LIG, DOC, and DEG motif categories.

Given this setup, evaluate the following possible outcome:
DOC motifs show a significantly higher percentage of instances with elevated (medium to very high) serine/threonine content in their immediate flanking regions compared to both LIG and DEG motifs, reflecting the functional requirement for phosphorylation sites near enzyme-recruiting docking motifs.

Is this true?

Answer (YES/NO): NO